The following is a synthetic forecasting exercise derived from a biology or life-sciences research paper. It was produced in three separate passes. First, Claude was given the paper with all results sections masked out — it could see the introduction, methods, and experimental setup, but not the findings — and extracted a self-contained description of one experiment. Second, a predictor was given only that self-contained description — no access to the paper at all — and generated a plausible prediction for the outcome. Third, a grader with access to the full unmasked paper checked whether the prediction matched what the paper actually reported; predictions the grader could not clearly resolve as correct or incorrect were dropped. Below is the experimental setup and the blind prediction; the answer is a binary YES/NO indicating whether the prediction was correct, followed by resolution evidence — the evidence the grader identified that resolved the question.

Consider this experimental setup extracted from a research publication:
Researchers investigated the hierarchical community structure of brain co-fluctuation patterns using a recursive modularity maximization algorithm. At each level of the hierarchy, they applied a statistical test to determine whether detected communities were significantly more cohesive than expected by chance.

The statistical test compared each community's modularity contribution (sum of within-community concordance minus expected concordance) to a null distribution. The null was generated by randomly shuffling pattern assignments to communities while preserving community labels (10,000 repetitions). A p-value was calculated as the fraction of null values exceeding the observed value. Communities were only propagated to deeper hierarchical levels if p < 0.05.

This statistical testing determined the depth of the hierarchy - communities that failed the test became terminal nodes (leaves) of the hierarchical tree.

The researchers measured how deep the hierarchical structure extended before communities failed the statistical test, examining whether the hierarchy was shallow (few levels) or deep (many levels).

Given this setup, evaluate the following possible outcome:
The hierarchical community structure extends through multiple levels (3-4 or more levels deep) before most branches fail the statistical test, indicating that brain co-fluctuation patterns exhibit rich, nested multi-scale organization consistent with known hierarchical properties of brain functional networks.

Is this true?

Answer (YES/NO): YES